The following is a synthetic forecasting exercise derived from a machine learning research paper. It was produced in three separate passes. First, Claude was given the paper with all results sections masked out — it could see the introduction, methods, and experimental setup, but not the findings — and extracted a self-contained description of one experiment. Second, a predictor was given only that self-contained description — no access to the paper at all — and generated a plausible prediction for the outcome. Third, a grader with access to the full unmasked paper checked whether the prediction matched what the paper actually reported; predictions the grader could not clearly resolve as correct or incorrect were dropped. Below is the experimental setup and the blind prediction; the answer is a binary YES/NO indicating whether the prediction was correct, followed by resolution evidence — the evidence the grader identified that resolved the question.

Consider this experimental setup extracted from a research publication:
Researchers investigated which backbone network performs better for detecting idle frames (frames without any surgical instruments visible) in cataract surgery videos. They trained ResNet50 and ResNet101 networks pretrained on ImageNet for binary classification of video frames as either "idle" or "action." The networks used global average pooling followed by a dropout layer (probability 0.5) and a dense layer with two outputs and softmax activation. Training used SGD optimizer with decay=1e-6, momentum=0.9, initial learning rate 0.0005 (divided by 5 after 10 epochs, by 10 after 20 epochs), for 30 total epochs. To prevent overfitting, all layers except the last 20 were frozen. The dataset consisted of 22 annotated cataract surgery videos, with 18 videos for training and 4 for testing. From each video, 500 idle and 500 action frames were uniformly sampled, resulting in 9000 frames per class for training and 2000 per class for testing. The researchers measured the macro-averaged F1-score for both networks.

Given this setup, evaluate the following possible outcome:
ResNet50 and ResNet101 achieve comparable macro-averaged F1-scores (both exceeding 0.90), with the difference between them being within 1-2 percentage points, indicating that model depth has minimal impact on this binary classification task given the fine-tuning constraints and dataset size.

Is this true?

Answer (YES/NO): YES